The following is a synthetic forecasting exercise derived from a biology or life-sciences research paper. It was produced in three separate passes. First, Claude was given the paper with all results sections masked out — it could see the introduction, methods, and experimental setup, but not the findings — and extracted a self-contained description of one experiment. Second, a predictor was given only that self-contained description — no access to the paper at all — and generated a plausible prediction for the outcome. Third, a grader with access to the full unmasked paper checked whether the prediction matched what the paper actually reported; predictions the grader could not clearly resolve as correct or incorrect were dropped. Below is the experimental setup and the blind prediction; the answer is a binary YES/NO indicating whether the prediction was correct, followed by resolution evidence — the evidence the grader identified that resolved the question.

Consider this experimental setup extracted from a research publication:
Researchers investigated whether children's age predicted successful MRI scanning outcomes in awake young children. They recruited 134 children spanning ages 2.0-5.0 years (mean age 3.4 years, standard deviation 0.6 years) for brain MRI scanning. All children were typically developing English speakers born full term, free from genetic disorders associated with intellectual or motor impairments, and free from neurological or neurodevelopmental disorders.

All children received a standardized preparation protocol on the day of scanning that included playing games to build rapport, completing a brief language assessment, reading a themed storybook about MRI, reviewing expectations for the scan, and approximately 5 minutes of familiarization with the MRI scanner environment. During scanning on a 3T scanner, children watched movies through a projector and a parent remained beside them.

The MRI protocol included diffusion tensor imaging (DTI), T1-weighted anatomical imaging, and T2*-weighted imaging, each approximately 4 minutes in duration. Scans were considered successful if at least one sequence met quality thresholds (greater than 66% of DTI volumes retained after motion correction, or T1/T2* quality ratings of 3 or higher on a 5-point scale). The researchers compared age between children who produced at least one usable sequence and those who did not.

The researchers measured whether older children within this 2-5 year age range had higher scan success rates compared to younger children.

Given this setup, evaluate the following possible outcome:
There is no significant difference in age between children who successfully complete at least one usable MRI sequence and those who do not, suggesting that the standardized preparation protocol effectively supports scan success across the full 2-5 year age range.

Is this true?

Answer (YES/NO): YES